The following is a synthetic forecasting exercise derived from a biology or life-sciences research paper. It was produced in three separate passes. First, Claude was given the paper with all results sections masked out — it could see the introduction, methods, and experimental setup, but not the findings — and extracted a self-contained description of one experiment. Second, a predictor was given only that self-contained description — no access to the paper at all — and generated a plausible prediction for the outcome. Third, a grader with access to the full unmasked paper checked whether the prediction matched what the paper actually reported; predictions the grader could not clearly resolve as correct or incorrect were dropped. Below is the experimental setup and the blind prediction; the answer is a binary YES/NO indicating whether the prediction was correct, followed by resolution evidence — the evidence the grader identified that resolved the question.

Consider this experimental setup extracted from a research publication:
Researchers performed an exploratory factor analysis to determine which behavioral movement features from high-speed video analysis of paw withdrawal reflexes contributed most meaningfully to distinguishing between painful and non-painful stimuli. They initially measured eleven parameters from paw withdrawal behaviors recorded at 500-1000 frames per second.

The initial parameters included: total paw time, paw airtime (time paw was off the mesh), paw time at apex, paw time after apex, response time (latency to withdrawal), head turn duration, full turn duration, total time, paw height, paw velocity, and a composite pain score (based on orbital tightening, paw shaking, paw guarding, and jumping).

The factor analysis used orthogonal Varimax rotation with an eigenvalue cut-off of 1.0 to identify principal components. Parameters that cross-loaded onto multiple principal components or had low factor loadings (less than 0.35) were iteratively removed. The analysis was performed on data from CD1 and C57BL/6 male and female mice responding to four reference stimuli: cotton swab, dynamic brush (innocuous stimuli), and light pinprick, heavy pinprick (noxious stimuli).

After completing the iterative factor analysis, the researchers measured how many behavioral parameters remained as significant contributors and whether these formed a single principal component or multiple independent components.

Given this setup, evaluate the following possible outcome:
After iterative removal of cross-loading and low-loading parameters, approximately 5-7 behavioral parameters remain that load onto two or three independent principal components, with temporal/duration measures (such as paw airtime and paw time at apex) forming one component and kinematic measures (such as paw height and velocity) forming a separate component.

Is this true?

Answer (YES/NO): NO